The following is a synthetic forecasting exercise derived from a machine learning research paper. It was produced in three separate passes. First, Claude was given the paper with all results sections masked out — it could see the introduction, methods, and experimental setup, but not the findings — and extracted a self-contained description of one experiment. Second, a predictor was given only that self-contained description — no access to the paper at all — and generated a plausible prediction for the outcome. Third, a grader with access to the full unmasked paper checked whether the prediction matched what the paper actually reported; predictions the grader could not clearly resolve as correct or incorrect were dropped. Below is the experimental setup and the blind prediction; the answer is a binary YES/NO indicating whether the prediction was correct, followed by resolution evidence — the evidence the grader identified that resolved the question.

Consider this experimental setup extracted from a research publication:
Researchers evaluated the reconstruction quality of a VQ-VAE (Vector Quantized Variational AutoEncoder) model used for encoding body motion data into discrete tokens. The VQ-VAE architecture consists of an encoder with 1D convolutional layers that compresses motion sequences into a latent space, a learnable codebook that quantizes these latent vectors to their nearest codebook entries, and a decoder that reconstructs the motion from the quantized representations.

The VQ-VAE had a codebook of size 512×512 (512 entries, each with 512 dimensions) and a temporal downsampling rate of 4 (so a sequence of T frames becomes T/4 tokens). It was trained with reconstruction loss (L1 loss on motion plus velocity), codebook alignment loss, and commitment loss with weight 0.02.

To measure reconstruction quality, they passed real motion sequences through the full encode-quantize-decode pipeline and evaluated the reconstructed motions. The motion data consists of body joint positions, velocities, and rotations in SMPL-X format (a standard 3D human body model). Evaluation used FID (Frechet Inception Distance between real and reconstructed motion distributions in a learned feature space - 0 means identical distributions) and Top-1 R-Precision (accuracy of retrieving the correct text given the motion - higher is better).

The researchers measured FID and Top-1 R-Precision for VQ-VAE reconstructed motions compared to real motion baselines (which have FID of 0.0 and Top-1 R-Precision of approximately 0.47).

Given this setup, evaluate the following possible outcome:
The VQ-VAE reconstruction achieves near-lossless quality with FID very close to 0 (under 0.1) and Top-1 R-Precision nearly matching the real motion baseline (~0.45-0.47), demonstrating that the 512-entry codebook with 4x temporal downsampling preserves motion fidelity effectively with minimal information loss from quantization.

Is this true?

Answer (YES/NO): NO